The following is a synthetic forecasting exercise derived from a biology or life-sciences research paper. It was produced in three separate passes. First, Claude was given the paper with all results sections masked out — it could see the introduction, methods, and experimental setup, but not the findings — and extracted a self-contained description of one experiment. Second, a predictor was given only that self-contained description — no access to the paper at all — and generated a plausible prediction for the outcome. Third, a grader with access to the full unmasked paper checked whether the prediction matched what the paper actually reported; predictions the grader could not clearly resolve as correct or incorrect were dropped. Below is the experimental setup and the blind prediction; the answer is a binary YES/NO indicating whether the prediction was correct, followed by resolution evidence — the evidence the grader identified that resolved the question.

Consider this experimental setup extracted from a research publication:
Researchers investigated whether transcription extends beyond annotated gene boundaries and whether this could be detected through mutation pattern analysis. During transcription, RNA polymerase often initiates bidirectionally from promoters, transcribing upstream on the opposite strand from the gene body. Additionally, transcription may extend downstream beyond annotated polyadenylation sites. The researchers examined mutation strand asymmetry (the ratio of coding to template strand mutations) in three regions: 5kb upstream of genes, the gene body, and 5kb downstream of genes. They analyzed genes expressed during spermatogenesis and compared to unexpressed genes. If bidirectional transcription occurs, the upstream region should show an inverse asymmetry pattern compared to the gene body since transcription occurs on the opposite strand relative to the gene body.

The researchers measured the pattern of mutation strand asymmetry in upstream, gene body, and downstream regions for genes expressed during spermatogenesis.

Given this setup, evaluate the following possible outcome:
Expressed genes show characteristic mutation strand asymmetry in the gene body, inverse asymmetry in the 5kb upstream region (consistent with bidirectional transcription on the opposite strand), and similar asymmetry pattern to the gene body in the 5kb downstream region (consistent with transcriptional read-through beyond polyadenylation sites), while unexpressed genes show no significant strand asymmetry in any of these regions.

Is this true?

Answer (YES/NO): YES